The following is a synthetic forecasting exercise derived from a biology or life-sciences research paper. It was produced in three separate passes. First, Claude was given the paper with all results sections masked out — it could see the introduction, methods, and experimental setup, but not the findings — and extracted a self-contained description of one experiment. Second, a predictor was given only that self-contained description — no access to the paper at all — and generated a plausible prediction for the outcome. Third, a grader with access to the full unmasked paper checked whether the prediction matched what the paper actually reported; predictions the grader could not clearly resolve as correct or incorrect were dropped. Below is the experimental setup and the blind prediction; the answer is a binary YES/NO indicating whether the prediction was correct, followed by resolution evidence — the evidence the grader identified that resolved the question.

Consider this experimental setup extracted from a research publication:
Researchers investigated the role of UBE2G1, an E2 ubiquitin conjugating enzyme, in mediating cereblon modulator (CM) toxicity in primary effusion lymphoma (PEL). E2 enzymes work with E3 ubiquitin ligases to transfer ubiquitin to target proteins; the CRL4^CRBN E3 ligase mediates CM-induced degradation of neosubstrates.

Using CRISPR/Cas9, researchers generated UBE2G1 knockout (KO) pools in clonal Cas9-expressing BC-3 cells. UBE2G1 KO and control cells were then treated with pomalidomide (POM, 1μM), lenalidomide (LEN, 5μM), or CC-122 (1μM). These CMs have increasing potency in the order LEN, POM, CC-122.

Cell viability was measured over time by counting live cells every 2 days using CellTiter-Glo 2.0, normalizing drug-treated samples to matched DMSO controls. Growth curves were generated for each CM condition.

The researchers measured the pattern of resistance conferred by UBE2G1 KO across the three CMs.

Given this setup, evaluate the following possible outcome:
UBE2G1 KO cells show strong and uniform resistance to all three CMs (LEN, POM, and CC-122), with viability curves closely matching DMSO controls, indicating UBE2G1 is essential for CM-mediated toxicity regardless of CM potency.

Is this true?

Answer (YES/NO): NO